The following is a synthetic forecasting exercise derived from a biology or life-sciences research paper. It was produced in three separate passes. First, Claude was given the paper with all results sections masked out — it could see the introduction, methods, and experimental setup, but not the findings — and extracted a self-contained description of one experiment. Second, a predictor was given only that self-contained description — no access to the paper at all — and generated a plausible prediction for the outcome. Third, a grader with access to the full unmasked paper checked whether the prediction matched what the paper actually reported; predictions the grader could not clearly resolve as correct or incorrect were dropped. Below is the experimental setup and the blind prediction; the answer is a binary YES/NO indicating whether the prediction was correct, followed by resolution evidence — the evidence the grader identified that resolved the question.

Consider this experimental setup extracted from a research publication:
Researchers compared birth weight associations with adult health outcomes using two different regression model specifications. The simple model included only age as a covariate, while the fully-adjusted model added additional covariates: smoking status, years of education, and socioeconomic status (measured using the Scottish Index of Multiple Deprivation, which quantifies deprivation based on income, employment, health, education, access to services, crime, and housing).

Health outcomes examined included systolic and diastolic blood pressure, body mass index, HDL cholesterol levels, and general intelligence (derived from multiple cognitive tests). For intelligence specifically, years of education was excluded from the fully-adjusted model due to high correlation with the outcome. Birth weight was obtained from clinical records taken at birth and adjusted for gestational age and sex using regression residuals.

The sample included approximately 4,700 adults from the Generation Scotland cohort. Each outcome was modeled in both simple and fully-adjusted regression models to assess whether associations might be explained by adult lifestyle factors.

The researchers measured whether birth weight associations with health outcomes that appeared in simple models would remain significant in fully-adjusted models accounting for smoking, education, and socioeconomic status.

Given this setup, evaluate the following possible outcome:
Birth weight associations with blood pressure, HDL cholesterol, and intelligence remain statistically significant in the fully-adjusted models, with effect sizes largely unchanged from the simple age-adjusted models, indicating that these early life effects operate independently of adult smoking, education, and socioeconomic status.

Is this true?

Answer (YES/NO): NO